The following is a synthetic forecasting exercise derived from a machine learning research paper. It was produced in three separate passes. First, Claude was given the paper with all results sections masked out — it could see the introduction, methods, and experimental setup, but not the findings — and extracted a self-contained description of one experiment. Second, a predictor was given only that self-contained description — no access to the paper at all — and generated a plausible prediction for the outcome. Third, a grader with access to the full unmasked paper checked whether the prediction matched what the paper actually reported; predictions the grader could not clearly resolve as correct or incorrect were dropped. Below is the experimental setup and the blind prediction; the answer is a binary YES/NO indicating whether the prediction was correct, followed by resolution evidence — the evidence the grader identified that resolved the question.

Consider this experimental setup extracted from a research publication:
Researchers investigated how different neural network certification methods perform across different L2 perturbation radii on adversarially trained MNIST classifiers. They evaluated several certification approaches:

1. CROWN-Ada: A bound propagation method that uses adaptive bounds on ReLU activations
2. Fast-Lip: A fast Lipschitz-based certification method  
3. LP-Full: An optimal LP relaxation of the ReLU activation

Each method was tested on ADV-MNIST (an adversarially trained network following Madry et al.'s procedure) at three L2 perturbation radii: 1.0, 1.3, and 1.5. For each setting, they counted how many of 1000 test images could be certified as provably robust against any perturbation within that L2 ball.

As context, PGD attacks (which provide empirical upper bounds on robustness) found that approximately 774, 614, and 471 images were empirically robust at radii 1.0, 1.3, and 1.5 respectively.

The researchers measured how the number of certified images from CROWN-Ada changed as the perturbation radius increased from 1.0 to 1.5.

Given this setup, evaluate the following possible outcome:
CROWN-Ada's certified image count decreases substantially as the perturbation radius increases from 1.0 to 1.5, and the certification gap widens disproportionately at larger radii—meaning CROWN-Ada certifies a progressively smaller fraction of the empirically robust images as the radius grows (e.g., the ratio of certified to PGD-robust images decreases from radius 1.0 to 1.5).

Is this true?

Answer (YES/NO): YES